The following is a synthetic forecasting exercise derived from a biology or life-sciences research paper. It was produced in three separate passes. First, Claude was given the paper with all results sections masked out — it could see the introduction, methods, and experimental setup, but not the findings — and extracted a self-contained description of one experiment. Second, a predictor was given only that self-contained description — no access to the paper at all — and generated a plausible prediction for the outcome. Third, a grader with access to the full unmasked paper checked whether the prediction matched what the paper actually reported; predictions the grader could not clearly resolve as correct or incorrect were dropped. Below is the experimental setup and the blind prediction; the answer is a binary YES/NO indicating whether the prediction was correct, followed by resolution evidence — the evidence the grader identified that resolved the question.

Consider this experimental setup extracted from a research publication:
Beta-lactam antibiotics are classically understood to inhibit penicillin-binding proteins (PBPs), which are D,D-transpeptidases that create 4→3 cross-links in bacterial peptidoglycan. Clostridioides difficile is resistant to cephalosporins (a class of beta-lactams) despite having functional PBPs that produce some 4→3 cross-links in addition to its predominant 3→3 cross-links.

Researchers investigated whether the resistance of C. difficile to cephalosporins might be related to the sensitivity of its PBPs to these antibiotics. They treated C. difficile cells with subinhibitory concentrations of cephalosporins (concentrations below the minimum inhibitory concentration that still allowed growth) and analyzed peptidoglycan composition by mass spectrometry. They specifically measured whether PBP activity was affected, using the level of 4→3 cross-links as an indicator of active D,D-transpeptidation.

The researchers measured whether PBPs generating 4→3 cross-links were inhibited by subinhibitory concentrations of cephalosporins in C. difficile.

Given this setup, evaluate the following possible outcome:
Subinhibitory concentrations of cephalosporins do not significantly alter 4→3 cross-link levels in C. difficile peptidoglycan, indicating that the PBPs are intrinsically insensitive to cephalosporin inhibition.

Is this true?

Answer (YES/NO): NO